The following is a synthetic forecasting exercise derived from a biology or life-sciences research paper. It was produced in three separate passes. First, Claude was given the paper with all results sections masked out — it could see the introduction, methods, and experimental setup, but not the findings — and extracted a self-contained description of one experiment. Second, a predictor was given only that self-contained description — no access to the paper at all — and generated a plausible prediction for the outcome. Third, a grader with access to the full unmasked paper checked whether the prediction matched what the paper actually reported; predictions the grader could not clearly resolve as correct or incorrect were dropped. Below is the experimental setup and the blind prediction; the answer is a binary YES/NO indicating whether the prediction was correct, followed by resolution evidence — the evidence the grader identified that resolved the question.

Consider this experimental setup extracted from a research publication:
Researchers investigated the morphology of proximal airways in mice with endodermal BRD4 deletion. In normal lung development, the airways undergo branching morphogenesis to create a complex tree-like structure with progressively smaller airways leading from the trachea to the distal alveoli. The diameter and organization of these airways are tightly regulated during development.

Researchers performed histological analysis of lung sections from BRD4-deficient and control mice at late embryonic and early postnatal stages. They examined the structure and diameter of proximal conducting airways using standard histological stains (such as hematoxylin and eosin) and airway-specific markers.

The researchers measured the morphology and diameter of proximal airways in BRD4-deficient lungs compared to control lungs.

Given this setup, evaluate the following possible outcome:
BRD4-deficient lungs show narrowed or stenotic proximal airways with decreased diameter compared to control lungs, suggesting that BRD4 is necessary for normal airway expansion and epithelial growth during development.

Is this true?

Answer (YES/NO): NO